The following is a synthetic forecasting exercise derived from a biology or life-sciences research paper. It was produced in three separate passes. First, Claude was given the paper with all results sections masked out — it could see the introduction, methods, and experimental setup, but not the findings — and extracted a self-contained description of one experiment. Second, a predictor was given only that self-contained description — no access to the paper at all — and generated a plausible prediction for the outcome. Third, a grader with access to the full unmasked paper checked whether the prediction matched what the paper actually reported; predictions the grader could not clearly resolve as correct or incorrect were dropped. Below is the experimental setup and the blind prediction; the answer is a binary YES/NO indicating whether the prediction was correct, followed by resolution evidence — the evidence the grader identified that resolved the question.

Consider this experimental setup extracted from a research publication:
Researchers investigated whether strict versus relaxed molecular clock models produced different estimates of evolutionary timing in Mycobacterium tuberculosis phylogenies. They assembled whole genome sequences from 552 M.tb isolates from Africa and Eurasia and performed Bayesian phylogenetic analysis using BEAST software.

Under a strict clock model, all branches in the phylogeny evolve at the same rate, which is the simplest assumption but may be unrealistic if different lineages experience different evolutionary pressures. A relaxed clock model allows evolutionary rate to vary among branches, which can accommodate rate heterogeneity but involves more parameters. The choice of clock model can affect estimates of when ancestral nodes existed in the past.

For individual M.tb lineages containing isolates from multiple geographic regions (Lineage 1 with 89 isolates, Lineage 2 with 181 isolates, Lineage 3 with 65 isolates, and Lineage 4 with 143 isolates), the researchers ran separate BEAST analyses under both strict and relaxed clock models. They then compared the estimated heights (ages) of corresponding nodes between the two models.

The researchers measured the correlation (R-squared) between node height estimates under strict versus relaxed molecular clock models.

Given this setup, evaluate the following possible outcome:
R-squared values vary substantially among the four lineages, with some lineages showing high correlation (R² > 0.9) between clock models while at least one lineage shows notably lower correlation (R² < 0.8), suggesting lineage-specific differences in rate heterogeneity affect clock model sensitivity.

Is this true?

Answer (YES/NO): NO